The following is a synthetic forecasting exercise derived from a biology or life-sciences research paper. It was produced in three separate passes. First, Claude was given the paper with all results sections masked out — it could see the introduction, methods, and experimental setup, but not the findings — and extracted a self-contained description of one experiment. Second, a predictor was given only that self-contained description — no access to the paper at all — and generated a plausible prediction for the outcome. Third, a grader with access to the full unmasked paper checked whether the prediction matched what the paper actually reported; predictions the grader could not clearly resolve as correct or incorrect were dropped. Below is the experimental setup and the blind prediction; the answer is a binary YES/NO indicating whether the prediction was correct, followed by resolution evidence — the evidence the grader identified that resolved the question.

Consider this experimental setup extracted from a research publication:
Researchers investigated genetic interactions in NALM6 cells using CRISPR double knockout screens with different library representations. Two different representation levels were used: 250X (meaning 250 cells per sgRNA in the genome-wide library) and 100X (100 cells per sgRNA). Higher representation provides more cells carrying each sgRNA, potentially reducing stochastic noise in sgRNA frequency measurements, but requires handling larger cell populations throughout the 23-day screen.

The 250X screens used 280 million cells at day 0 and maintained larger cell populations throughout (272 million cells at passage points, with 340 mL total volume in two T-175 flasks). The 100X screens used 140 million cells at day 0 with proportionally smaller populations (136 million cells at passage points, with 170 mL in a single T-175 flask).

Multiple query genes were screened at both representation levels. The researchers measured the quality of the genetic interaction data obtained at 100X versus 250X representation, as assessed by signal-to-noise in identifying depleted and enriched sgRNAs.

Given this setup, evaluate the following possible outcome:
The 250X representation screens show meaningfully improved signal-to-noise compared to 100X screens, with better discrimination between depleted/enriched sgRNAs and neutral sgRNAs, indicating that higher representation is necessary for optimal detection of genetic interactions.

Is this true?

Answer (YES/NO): NO